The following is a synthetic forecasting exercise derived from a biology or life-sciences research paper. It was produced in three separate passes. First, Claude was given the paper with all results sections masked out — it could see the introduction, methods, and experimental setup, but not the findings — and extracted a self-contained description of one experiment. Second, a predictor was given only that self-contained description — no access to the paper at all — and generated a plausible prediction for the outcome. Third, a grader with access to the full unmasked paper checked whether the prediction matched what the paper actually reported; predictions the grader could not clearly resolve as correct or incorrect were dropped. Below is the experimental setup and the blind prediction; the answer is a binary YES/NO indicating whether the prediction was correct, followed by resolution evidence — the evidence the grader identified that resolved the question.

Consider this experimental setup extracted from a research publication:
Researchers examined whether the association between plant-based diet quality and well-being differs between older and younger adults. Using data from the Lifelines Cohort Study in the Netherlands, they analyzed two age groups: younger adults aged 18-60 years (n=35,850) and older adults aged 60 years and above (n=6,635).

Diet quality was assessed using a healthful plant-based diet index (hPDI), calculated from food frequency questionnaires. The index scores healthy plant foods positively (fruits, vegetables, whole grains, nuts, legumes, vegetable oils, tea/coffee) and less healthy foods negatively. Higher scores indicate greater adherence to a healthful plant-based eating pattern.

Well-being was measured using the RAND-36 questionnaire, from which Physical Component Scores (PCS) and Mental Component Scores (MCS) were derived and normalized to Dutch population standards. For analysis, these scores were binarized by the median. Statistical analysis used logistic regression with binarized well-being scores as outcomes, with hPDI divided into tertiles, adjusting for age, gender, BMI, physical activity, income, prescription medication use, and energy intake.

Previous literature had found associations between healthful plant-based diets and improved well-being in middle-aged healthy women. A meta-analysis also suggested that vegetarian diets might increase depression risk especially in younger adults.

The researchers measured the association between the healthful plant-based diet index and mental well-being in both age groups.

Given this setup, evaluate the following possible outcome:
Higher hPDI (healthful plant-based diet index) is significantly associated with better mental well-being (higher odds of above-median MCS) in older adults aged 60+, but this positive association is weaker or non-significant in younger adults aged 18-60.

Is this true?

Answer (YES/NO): NO